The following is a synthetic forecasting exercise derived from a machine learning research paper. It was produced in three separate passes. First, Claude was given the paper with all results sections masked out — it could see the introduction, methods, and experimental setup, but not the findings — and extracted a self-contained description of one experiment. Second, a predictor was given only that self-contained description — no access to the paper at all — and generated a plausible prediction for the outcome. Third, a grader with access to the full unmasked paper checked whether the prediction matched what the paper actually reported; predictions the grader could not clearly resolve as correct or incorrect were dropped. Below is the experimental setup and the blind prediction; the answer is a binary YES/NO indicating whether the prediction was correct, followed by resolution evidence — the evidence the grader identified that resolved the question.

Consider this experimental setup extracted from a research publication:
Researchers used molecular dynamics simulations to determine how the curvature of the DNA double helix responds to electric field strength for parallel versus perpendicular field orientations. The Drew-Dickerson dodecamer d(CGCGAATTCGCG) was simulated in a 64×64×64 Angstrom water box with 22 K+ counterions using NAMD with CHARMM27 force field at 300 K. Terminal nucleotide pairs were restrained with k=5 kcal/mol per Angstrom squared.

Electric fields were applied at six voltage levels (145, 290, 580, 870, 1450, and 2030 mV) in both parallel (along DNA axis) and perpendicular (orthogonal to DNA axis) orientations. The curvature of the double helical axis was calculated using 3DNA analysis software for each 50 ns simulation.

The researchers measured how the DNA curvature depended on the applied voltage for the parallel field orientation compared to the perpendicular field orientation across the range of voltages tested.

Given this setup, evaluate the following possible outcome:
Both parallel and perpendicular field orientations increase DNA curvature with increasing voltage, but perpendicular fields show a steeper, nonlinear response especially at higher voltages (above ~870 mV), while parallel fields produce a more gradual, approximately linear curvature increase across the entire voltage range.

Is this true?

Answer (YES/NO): NO